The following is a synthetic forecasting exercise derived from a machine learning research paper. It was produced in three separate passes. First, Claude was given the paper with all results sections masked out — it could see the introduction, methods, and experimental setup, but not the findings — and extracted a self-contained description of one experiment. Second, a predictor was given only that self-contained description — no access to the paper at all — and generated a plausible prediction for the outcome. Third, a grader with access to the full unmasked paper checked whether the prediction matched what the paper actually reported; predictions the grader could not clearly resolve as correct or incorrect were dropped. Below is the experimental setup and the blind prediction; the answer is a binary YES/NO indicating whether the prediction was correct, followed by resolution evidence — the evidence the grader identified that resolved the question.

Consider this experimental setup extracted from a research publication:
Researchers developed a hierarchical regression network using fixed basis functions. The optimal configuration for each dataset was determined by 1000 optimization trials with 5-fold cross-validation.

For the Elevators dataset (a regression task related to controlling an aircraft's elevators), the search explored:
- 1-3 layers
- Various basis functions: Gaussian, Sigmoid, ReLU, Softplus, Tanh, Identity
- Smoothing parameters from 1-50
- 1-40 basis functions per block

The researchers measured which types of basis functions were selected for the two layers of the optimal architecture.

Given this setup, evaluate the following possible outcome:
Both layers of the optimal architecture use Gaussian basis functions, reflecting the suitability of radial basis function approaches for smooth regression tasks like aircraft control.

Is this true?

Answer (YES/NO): NO